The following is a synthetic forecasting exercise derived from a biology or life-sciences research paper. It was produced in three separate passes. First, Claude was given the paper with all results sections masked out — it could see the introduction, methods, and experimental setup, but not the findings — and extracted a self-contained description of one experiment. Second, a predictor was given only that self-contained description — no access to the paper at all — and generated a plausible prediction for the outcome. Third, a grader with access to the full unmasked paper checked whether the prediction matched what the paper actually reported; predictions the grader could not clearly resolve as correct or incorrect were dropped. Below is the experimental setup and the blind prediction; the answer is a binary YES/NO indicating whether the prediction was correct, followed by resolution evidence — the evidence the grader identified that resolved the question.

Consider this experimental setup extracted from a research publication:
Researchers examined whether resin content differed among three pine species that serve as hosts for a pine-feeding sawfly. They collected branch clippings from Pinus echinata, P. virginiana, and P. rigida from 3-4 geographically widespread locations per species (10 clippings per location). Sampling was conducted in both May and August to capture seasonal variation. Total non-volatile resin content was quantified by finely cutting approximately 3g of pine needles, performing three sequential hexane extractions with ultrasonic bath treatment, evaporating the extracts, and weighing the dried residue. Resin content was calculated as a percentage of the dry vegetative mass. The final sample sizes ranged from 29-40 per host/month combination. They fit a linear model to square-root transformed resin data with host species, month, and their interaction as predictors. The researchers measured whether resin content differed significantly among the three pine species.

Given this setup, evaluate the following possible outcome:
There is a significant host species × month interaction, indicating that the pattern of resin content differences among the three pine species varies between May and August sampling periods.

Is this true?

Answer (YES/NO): YES